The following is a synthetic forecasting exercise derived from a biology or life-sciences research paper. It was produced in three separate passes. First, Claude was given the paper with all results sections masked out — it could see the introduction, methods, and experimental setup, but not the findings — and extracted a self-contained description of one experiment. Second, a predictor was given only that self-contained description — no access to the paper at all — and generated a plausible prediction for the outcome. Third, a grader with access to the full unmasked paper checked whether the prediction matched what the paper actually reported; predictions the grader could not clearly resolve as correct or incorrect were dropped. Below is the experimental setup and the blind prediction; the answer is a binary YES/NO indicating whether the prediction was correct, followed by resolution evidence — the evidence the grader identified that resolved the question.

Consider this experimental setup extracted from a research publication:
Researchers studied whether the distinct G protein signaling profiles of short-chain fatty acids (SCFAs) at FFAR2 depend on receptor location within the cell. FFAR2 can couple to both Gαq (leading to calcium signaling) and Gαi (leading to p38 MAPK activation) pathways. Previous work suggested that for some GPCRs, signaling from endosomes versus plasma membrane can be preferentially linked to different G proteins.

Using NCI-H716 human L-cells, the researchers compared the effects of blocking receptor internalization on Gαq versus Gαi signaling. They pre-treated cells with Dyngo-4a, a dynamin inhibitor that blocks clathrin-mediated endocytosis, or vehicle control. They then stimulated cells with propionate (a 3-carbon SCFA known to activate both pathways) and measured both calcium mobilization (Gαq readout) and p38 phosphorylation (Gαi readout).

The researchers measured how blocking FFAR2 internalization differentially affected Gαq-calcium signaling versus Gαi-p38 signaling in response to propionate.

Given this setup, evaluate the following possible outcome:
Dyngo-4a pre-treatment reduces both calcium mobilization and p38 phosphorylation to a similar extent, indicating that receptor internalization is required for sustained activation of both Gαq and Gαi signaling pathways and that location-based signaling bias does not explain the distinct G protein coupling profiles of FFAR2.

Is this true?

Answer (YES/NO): NO